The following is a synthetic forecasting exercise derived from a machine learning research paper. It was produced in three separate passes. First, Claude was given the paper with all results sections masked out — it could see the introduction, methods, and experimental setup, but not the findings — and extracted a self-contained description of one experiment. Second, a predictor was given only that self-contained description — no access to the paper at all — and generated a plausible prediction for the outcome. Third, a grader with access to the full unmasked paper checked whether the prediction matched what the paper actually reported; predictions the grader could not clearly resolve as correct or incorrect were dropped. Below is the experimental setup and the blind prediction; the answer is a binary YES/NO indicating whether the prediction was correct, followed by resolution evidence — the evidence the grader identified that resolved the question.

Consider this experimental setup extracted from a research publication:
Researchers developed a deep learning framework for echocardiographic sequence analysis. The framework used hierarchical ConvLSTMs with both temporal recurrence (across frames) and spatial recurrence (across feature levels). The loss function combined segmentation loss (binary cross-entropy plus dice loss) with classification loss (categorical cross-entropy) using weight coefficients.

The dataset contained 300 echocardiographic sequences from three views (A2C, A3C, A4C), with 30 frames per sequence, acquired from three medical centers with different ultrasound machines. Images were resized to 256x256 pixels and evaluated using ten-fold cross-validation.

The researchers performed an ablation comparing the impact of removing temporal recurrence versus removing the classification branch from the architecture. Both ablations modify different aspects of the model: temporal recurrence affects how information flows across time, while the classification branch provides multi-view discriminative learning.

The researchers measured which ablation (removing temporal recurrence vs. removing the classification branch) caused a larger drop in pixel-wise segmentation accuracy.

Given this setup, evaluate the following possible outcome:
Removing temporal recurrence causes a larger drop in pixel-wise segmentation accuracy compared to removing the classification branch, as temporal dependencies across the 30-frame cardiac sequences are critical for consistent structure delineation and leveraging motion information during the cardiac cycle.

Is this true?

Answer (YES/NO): YES